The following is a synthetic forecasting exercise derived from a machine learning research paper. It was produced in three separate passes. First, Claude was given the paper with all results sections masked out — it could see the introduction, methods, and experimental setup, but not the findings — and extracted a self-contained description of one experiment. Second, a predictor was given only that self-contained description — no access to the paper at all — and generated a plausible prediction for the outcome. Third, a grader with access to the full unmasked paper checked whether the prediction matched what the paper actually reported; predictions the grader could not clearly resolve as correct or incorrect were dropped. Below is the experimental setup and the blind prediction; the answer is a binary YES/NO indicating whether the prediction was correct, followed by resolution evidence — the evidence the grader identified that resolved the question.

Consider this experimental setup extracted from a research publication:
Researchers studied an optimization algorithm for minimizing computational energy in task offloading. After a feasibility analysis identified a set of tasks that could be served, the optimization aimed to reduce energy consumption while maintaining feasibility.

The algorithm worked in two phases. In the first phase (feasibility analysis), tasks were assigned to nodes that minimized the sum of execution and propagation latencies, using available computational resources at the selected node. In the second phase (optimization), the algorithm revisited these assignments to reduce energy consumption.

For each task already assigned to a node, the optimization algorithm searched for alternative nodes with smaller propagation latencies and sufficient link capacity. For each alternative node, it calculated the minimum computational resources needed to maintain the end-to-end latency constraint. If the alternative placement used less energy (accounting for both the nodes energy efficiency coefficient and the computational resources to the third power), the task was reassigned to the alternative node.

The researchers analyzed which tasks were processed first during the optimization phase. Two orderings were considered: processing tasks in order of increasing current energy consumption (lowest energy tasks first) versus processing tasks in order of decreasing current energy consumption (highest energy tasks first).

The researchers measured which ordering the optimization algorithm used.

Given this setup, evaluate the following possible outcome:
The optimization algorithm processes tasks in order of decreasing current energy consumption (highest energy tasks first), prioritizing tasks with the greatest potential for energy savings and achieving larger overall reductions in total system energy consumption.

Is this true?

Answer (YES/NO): NO